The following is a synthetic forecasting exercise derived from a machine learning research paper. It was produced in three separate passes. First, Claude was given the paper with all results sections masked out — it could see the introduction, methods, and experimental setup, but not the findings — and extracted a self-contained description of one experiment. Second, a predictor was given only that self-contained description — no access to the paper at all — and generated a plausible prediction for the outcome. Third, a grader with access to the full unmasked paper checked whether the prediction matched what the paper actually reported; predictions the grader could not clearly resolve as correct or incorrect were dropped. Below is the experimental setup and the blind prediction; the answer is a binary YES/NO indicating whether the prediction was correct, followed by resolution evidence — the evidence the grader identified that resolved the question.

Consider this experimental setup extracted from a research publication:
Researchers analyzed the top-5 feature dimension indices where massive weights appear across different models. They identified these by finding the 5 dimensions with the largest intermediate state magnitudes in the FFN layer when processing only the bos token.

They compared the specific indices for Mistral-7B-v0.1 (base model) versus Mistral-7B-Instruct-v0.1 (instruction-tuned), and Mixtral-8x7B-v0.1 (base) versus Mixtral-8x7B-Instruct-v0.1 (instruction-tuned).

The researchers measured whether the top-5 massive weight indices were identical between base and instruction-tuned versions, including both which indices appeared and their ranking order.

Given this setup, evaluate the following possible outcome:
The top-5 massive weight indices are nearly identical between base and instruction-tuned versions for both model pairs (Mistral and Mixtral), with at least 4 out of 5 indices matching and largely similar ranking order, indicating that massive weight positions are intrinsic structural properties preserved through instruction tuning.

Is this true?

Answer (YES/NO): YES